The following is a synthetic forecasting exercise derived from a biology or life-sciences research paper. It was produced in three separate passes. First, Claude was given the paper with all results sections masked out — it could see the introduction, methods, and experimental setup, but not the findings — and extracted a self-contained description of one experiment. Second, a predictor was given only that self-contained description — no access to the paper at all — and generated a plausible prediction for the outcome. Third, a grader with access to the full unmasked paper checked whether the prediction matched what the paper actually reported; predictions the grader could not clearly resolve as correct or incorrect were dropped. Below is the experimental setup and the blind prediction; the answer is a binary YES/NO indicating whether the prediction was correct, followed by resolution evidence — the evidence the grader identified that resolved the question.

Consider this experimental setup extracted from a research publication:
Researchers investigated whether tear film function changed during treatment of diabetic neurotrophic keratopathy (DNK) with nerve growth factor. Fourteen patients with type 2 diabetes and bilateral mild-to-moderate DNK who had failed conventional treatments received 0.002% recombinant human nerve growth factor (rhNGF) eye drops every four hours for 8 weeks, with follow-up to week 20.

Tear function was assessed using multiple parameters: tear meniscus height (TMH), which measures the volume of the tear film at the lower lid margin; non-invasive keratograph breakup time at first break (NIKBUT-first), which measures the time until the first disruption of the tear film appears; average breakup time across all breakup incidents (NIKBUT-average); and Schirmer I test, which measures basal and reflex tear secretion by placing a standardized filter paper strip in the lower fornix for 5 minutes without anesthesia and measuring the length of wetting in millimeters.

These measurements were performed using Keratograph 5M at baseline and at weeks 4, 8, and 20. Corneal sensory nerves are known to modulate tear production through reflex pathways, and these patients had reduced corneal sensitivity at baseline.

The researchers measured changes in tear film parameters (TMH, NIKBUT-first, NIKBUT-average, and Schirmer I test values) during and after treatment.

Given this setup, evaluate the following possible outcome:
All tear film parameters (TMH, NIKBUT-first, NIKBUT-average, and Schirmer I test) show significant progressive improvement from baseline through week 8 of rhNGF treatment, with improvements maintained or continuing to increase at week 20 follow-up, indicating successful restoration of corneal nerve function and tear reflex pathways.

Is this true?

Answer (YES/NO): NO